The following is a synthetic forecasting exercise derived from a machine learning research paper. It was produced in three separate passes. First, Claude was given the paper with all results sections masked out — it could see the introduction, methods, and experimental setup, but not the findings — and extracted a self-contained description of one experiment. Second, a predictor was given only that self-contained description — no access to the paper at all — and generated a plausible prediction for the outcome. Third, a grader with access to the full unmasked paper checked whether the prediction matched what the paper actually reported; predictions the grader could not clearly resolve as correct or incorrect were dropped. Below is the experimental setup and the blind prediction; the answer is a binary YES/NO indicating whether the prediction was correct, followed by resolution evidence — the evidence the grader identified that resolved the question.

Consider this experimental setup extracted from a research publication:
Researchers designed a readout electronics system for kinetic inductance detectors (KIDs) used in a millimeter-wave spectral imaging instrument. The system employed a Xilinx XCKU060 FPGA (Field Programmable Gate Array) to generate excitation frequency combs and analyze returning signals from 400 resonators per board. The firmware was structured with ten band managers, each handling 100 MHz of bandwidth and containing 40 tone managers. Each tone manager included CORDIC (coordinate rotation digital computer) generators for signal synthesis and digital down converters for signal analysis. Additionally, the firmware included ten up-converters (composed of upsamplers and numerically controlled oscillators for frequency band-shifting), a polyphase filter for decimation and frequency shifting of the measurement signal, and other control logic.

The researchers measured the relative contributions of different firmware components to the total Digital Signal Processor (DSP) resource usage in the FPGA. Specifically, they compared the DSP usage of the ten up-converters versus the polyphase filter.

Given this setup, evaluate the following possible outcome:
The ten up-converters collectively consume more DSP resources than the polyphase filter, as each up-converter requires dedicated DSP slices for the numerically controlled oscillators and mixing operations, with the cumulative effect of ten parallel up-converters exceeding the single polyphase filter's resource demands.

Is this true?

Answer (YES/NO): YES